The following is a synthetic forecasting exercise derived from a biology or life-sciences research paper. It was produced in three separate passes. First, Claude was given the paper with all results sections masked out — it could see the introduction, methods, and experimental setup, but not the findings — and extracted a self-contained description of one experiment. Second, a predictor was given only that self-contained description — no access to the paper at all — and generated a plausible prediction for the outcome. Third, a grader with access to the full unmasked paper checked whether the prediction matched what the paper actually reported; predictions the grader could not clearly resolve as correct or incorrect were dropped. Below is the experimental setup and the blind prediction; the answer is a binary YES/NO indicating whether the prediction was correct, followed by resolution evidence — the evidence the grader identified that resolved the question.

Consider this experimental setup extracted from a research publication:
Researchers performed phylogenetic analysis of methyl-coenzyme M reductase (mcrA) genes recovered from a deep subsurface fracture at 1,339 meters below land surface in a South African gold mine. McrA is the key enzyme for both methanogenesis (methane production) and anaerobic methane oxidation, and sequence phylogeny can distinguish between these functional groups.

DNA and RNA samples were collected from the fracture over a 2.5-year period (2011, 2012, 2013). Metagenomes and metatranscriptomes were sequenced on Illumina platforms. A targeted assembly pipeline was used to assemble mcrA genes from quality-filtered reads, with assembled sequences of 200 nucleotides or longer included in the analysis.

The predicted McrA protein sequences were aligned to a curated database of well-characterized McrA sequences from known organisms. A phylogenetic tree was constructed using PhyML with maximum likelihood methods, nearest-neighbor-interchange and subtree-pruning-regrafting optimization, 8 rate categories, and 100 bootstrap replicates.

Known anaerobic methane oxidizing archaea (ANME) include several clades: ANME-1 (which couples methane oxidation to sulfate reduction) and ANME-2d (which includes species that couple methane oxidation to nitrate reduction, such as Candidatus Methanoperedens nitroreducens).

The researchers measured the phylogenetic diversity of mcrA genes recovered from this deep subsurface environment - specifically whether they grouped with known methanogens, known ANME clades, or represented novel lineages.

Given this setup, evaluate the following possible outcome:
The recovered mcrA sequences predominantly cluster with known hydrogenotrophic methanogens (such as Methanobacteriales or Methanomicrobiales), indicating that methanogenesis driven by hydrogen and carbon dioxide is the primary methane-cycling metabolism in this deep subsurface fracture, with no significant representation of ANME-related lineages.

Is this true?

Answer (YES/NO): NO